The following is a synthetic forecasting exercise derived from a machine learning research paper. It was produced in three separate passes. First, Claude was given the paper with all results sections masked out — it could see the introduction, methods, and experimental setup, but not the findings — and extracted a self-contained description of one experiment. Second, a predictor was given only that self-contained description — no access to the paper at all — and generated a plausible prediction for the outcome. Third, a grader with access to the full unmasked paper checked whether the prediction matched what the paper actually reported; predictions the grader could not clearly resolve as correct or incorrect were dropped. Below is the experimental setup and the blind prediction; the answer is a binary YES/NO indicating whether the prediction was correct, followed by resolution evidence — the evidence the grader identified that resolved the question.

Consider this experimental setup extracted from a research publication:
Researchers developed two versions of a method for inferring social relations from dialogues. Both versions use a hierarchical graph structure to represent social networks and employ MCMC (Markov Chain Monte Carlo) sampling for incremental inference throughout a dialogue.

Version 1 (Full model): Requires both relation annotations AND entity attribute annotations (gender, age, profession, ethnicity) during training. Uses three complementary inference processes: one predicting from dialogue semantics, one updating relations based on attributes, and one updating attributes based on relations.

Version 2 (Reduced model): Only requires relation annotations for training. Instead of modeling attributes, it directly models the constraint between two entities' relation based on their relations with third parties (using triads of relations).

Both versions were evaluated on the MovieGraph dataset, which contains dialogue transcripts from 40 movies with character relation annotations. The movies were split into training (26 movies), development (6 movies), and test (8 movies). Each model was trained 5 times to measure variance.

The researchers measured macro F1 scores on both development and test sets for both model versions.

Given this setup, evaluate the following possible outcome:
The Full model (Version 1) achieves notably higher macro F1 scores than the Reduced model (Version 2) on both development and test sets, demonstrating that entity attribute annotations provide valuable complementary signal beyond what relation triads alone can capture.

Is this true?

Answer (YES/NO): NO